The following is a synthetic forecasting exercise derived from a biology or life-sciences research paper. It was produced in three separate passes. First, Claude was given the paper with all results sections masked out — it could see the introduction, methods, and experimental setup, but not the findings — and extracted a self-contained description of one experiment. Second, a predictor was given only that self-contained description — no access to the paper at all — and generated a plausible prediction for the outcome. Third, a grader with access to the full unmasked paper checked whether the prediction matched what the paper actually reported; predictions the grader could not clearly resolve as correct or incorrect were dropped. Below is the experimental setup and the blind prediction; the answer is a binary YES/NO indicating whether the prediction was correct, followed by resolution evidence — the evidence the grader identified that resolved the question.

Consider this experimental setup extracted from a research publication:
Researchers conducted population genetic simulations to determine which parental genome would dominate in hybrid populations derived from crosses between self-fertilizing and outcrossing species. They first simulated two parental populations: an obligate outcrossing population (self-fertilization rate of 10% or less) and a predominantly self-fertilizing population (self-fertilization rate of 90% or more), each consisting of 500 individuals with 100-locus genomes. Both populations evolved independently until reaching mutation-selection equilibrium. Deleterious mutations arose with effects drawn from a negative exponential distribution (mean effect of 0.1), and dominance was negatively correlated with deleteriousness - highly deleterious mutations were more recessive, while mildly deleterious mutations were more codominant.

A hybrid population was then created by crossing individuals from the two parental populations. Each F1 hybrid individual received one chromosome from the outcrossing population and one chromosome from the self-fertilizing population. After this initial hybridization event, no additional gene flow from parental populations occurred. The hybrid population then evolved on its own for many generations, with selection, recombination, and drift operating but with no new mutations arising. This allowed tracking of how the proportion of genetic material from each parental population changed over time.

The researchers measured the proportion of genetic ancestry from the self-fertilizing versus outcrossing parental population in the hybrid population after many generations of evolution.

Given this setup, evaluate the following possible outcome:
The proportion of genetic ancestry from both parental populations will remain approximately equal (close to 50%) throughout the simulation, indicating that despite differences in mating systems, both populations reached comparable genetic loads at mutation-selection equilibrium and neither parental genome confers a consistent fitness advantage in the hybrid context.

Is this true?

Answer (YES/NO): NO